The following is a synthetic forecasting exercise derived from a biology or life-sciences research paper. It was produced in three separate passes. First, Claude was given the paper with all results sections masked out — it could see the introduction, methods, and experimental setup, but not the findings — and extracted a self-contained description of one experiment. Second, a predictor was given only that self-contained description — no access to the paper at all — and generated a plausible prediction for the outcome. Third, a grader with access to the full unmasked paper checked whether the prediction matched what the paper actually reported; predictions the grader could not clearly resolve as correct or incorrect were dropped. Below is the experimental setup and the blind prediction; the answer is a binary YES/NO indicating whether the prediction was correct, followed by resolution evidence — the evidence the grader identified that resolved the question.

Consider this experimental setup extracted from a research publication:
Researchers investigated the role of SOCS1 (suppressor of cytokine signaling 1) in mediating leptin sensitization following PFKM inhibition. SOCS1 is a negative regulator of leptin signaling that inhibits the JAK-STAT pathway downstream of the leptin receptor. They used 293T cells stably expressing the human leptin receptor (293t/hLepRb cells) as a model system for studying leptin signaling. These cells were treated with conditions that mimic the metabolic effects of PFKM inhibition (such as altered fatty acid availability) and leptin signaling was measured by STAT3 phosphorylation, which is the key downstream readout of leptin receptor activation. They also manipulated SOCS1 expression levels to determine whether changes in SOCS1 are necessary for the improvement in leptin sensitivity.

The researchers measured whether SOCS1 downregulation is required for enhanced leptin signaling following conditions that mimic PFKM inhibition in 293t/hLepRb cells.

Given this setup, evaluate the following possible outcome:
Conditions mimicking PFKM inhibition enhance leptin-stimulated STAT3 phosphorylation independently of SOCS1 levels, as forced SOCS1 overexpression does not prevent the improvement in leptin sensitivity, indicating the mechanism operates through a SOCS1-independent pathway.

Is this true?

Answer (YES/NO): NO